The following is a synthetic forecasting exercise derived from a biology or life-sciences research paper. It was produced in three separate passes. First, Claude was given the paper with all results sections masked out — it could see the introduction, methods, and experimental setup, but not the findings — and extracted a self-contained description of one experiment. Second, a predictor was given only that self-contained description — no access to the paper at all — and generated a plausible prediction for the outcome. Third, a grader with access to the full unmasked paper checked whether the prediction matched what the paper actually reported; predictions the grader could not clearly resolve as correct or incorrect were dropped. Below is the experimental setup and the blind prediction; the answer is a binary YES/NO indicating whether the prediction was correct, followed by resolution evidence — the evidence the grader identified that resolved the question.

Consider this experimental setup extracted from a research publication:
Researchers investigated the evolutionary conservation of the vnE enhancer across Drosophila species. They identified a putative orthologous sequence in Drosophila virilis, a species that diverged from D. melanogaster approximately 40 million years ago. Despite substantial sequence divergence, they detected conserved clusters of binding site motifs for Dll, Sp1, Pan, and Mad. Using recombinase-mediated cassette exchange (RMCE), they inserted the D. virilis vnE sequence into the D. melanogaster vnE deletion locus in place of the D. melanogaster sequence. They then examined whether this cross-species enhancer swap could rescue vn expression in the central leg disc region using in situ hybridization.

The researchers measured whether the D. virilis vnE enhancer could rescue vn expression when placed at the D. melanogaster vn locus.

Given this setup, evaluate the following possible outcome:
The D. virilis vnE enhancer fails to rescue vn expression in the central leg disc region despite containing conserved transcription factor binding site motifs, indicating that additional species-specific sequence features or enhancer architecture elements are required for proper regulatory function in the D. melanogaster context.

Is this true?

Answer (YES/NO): NO